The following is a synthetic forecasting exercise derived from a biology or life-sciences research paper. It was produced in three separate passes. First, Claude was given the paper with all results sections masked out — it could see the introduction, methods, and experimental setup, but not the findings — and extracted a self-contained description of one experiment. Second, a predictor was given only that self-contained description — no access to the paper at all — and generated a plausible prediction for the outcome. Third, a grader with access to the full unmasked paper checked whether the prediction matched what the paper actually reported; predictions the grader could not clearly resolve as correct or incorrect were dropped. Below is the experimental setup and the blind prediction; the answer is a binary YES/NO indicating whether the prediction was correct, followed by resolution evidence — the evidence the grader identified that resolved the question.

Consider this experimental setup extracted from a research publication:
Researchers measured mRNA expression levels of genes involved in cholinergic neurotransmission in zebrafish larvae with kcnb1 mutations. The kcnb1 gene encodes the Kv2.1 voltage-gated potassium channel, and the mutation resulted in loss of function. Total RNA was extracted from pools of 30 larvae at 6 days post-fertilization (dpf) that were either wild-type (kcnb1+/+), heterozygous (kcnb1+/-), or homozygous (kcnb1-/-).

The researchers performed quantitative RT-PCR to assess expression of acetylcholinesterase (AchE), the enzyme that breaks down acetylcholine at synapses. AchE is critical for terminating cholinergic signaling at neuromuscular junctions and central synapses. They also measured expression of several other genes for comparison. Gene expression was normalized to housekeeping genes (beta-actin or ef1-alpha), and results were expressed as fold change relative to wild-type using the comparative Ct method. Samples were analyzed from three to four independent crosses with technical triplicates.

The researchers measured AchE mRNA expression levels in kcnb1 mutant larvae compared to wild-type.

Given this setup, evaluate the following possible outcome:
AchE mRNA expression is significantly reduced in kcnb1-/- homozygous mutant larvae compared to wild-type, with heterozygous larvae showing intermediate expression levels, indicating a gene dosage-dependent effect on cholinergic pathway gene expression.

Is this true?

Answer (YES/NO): YES